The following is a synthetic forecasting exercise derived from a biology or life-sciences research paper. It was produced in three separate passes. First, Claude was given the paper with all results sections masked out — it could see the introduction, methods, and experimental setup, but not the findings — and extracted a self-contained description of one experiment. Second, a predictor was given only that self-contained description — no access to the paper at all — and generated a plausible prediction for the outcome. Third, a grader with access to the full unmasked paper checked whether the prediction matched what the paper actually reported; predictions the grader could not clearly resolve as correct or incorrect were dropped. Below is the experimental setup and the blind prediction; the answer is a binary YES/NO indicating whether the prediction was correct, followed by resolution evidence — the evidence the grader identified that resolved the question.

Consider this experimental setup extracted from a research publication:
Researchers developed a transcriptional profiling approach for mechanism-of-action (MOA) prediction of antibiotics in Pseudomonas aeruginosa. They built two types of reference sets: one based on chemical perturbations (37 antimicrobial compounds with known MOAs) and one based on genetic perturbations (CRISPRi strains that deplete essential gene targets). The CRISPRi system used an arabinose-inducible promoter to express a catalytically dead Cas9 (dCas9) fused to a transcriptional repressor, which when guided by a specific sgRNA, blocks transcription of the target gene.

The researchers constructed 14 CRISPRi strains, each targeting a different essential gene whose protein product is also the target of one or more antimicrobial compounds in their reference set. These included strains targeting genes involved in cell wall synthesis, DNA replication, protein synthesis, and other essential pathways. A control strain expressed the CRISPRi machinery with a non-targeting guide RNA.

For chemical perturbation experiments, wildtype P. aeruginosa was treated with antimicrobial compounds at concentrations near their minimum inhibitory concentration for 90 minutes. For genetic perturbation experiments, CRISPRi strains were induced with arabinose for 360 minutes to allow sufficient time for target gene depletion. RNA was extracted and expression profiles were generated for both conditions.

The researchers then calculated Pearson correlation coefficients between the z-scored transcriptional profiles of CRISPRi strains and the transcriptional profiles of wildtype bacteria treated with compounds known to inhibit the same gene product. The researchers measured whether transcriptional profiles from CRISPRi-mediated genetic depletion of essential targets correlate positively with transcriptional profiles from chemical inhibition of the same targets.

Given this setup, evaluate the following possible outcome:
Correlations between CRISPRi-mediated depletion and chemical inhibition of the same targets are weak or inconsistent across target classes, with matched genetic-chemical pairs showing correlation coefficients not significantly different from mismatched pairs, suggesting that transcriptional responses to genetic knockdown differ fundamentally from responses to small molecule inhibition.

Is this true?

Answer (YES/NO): NO